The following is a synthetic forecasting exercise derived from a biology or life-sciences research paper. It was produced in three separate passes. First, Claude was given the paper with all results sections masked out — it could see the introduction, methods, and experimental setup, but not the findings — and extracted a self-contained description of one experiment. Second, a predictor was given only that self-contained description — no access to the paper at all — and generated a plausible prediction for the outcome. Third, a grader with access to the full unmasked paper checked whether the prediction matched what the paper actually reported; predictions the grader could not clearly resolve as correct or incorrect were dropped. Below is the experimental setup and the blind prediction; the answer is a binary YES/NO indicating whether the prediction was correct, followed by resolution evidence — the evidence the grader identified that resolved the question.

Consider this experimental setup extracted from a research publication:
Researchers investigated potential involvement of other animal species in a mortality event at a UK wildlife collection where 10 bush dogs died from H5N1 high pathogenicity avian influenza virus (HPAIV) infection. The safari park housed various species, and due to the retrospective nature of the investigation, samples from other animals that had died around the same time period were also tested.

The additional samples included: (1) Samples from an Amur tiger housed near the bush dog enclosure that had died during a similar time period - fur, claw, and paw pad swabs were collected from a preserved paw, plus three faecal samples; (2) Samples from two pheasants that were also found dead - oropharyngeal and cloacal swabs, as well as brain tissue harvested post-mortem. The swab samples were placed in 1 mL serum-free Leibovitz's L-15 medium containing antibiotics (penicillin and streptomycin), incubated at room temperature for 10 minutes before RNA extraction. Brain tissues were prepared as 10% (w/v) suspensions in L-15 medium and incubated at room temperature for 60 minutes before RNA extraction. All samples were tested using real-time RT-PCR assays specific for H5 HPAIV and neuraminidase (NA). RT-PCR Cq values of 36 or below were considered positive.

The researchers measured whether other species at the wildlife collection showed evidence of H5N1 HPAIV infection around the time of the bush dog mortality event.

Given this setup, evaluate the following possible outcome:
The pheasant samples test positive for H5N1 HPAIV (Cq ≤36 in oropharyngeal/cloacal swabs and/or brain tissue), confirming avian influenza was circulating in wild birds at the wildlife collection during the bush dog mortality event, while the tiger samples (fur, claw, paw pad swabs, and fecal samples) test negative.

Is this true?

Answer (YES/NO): NO